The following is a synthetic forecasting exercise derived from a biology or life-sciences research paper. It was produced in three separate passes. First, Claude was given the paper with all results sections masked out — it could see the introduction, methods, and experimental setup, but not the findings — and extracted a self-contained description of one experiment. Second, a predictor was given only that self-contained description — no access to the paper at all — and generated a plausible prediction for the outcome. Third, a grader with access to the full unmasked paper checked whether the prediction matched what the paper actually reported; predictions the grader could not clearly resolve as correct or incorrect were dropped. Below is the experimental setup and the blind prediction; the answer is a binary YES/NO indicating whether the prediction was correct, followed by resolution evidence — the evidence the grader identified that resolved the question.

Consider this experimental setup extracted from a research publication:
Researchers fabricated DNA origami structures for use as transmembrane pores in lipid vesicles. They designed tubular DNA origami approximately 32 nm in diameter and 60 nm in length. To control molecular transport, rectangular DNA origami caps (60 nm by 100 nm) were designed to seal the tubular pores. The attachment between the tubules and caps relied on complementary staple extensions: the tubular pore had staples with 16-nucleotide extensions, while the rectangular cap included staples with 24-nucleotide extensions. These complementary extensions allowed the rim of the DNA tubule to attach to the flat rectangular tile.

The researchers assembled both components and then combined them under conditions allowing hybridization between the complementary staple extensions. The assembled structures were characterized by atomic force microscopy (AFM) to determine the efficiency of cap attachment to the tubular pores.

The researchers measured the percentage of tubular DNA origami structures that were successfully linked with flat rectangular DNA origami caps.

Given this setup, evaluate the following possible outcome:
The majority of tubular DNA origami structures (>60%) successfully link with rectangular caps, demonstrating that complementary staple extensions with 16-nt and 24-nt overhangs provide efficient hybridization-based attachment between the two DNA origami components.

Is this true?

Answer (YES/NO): YES